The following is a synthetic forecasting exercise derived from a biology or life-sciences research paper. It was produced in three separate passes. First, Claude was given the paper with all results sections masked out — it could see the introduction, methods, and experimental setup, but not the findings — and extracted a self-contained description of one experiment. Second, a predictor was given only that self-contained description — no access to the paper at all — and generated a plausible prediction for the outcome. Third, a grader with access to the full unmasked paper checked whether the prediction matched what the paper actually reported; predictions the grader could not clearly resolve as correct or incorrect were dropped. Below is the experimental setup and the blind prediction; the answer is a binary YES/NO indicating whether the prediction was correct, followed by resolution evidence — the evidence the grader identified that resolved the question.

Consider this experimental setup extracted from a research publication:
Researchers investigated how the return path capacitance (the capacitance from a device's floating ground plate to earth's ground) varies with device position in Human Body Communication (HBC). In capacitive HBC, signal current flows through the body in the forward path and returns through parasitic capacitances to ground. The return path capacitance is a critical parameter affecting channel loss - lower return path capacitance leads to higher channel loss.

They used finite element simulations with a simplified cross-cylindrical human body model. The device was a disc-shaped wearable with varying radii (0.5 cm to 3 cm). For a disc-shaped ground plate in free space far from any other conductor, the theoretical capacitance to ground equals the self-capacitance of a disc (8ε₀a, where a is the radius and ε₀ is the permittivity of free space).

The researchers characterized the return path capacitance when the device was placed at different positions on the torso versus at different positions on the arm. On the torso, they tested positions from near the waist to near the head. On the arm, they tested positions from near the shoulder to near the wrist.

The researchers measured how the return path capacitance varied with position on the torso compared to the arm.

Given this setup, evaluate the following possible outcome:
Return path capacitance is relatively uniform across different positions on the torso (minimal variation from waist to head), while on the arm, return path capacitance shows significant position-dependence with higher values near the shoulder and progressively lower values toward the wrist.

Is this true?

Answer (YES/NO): NO